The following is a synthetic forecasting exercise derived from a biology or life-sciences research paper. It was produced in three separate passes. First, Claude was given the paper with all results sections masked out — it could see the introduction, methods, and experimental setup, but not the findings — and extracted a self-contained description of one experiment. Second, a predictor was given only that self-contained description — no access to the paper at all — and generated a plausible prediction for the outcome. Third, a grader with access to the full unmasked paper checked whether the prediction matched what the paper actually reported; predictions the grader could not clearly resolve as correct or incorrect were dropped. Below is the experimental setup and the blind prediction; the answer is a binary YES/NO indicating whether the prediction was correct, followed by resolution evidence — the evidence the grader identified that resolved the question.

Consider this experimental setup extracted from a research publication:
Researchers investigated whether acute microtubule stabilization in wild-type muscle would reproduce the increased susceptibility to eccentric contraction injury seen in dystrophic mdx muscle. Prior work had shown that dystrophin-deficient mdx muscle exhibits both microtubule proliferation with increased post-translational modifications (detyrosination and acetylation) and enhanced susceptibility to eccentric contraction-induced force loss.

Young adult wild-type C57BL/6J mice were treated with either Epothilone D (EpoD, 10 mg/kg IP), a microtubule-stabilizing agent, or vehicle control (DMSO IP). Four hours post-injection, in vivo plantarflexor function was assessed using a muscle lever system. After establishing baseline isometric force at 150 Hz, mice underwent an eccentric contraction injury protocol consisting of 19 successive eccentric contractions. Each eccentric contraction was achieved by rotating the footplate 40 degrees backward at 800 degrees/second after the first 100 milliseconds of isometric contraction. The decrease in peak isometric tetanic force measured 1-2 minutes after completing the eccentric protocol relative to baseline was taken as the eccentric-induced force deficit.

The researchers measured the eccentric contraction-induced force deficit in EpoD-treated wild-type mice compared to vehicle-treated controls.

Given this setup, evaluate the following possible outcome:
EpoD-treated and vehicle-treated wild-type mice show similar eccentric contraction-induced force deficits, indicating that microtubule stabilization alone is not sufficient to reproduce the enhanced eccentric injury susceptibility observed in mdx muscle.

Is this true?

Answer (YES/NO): NO